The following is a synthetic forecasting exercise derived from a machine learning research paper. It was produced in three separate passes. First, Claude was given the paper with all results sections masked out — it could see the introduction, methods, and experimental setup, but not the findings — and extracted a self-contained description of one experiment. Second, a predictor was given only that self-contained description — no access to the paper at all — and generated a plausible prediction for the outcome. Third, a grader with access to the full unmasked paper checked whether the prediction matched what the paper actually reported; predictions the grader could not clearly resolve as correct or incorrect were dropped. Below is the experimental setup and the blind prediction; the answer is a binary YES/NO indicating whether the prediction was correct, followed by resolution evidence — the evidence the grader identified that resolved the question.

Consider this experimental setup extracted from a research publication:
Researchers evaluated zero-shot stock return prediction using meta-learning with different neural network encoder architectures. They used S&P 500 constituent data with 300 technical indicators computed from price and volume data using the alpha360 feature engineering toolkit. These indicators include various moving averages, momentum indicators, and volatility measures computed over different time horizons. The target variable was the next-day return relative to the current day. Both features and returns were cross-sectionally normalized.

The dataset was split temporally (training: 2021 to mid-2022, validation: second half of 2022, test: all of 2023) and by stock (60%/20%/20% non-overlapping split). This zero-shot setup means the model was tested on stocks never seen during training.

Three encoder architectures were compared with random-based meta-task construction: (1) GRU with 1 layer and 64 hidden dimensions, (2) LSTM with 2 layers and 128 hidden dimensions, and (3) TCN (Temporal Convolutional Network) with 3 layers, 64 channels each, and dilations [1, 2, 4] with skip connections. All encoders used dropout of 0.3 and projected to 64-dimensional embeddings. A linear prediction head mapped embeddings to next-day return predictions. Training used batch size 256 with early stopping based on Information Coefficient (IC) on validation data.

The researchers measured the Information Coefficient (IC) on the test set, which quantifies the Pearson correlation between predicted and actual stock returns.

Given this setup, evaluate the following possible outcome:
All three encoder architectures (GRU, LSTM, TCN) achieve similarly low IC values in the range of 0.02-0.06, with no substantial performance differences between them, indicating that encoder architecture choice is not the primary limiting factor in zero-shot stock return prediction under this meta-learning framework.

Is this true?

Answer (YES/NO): NO